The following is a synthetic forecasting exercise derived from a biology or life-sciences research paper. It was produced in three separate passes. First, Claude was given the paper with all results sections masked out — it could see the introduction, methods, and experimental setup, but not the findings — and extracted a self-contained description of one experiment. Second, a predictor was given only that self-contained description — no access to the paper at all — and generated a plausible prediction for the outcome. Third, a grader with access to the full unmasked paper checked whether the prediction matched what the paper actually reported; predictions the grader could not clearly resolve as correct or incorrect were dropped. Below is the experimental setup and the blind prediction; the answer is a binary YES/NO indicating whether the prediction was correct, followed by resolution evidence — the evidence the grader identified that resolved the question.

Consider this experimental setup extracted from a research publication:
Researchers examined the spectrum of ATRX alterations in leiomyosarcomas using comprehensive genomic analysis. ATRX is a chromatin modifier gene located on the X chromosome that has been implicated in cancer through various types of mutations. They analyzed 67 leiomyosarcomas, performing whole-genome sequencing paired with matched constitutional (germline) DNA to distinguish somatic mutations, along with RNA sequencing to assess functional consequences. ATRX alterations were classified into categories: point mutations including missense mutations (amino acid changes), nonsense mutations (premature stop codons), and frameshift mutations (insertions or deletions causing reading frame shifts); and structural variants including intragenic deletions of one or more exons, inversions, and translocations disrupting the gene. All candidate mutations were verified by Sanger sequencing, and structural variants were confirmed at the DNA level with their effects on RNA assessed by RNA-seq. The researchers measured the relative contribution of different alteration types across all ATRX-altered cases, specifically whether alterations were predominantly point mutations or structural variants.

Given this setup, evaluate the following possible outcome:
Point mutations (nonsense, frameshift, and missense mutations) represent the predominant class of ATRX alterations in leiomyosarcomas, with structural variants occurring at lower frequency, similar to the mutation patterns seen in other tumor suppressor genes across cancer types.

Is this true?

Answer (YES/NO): YES